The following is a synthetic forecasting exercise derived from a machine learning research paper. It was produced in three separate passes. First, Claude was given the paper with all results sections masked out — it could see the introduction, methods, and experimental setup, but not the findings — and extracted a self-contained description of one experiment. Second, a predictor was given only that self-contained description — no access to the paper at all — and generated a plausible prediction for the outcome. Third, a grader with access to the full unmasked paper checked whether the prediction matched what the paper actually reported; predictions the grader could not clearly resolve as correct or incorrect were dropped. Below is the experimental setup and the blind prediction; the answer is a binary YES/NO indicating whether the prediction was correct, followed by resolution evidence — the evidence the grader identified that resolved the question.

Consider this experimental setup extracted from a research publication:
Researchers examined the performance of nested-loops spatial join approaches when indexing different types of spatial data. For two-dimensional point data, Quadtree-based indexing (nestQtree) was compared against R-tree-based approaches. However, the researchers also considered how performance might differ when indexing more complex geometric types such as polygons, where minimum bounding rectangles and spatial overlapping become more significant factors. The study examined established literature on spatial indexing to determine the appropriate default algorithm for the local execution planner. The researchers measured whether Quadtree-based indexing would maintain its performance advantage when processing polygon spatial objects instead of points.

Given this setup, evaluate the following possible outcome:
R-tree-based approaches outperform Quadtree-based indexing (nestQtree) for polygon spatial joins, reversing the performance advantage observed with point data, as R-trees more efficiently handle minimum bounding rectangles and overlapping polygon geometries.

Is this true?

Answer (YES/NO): YES